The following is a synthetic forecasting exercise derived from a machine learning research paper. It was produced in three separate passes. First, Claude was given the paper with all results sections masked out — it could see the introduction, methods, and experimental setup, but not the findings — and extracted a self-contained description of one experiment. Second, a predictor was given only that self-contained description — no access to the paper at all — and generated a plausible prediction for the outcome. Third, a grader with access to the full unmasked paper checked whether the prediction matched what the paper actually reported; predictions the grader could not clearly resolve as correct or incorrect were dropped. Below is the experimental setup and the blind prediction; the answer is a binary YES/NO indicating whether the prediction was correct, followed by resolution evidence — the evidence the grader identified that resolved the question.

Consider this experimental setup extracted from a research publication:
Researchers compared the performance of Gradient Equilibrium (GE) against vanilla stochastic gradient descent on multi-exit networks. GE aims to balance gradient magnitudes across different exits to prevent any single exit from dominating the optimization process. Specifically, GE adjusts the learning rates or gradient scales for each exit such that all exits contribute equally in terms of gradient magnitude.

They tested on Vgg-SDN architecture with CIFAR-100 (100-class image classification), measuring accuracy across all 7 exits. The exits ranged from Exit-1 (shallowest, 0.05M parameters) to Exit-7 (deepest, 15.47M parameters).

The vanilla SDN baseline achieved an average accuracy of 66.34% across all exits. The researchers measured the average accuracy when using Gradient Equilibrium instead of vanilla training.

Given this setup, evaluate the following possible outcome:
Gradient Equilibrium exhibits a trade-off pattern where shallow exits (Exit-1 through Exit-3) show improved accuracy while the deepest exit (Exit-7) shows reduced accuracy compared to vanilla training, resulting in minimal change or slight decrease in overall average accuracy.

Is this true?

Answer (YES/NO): NO